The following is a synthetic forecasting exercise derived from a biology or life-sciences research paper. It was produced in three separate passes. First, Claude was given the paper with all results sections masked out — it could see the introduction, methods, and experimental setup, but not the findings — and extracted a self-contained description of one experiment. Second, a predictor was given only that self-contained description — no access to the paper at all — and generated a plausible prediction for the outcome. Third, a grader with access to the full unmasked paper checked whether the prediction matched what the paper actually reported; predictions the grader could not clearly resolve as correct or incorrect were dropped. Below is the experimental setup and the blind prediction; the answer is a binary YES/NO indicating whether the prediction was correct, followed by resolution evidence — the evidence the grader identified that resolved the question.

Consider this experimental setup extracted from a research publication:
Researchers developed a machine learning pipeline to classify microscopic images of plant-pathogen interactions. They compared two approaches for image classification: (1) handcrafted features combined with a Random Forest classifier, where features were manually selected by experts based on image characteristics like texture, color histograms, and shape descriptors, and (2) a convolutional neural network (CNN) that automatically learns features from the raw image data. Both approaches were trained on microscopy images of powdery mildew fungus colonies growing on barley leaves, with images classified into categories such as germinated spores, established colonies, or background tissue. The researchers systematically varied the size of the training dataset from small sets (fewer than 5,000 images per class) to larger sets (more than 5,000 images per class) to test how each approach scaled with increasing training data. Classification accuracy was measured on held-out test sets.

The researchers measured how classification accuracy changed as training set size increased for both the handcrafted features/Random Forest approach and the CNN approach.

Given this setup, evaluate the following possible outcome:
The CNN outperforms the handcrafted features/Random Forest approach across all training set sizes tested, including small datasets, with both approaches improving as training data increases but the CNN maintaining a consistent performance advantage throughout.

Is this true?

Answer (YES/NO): NO